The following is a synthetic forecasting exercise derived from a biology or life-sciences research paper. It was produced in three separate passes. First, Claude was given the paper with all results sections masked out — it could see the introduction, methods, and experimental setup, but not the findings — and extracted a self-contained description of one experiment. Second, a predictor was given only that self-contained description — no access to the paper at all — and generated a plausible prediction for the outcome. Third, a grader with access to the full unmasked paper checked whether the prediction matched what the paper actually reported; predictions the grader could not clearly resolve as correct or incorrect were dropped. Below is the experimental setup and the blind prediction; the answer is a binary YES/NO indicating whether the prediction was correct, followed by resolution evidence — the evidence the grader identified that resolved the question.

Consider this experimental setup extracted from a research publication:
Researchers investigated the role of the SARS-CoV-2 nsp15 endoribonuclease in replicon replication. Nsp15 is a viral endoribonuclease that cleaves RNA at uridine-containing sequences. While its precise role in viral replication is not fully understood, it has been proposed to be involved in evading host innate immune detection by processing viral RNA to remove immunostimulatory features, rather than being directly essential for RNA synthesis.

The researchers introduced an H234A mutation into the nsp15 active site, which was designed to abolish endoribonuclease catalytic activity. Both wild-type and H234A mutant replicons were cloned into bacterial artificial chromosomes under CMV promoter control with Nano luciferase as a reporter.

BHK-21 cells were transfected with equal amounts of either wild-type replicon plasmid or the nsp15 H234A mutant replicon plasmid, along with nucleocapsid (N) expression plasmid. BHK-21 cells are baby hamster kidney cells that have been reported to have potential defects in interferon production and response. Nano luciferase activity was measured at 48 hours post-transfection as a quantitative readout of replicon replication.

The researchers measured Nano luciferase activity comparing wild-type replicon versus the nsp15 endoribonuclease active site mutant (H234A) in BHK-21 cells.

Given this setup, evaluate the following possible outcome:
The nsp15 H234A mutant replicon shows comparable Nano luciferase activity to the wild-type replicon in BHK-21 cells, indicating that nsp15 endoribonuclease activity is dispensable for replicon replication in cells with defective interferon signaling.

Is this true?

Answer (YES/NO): NO